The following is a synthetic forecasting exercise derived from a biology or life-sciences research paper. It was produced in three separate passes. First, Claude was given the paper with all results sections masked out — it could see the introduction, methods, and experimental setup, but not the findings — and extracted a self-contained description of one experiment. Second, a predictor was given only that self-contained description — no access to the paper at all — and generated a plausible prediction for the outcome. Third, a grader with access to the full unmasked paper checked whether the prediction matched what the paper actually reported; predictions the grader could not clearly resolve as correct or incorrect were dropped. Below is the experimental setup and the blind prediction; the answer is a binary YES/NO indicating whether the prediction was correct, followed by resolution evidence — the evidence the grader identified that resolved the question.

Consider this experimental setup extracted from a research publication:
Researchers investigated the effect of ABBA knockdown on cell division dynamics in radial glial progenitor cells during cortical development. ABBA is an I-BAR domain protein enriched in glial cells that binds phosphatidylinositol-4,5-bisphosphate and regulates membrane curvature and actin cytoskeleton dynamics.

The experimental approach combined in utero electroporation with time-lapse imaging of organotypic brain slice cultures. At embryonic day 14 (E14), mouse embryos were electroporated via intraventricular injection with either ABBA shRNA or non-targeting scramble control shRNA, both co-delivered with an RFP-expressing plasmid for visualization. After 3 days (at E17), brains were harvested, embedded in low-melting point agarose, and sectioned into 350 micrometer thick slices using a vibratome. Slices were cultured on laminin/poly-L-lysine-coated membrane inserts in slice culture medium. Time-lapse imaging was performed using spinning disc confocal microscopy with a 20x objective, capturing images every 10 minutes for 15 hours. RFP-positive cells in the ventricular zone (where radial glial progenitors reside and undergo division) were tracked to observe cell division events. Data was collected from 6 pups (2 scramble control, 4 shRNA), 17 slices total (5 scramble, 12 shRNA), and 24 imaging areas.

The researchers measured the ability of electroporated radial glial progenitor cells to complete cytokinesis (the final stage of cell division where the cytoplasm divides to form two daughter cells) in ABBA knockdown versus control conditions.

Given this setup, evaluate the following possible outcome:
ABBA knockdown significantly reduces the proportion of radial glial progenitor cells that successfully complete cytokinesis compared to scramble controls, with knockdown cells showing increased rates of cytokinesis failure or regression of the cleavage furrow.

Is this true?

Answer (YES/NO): YES